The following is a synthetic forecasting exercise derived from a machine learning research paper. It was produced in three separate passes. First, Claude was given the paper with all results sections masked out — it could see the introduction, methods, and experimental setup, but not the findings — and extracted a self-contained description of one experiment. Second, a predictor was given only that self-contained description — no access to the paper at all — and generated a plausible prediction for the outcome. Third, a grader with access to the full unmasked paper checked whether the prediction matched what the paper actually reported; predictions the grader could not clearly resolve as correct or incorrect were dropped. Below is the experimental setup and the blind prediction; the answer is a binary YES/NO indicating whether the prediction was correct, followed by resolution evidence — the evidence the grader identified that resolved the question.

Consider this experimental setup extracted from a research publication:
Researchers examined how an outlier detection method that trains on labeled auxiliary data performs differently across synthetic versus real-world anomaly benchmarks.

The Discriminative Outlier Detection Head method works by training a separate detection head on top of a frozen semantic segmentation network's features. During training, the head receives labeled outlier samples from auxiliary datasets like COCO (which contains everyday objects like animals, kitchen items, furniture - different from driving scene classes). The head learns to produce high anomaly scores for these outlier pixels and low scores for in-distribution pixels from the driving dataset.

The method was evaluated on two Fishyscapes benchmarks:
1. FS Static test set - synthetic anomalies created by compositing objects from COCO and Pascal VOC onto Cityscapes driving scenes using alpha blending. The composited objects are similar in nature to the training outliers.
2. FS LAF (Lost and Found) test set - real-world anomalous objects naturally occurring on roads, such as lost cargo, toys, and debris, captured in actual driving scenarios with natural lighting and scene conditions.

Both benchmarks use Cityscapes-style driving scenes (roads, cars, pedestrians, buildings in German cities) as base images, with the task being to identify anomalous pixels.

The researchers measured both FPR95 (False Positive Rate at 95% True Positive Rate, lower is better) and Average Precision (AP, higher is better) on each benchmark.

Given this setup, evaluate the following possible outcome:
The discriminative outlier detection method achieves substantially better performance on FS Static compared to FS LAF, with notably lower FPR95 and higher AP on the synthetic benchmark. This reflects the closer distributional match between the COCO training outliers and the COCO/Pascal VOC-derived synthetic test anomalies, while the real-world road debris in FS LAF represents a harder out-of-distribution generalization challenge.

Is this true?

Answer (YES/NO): YES